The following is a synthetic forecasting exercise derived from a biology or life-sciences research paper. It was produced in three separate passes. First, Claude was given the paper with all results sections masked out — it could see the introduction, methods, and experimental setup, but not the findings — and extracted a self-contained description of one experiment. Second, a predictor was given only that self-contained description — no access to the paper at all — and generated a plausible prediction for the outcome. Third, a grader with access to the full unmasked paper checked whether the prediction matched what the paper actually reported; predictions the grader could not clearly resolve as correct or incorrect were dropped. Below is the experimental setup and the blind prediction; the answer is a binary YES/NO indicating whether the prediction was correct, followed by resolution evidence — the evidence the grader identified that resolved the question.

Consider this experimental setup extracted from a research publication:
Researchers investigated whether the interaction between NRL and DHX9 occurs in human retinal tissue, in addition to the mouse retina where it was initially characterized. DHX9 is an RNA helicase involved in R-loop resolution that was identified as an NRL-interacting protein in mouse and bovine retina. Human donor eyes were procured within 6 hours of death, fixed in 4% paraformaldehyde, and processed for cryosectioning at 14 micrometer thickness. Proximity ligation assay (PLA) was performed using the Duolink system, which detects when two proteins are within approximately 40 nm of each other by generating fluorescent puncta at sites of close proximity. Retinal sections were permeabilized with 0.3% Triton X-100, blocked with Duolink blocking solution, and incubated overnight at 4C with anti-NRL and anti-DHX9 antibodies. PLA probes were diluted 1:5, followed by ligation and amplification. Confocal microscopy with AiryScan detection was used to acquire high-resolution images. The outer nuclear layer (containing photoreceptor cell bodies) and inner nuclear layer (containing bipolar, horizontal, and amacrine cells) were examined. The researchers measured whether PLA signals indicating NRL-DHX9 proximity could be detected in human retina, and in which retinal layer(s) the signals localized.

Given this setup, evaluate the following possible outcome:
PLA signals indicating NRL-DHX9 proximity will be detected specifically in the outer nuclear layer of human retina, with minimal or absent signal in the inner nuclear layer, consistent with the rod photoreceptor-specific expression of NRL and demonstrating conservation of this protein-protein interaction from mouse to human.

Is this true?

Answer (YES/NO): YES